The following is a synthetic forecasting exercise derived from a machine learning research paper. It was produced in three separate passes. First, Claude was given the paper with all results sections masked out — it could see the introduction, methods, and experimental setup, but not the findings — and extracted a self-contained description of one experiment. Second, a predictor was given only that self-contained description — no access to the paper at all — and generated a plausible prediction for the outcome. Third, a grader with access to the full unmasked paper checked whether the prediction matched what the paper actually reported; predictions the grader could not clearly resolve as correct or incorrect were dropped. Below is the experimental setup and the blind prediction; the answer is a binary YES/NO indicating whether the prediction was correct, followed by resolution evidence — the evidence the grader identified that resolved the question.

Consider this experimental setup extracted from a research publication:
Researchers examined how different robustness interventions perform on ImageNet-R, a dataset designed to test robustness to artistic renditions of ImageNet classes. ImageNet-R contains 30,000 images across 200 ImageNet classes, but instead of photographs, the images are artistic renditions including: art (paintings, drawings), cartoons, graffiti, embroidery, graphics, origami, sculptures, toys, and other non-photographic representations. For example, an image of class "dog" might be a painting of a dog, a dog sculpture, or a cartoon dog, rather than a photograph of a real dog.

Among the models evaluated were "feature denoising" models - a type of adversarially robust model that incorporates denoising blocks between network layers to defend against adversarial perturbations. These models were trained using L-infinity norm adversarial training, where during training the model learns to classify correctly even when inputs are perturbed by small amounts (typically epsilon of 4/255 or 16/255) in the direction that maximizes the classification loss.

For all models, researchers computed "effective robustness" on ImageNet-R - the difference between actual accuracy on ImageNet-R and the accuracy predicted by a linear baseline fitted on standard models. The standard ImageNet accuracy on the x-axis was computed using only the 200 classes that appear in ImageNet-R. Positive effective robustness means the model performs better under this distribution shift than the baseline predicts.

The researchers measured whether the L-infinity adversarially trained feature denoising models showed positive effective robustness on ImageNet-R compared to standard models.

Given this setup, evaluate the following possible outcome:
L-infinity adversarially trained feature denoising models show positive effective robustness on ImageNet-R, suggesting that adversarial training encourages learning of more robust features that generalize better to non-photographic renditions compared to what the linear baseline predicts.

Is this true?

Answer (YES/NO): YES